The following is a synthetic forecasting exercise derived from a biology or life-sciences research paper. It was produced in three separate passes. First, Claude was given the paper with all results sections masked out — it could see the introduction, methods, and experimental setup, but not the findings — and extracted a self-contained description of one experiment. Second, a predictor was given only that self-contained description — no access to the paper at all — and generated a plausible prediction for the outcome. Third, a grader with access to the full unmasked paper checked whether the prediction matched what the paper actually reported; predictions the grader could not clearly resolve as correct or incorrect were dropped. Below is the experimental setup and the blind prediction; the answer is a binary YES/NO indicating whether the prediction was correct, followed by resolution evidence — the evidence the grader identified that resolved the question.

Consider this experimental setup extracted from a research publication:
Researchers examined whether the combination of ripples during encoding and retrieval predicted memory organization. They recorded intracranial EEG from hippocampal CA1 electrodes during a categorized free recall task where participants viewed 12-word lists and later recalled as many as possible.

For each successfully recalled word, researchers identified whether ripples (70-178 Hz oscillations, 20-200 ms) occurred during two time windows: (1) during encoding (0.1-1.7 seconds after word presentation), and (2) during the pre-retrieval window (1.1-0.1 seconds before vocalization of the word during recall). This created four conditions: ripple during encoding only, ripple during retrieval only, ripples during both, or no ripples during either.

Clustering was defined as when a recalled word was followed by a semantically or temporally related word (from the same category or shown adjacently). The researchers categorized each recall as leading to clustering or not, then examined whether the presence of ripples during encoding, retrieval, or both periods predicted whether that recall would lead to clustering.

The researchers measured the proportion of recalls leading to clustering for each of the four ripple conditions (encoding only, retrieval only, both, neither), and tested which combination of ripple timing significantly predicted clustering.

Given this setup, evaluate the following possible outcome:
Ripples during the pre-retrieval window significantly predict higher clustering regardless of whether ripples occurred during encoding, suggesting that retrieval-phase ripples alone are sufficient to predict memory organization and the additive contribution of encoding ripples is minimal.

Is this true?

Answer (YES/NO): NO